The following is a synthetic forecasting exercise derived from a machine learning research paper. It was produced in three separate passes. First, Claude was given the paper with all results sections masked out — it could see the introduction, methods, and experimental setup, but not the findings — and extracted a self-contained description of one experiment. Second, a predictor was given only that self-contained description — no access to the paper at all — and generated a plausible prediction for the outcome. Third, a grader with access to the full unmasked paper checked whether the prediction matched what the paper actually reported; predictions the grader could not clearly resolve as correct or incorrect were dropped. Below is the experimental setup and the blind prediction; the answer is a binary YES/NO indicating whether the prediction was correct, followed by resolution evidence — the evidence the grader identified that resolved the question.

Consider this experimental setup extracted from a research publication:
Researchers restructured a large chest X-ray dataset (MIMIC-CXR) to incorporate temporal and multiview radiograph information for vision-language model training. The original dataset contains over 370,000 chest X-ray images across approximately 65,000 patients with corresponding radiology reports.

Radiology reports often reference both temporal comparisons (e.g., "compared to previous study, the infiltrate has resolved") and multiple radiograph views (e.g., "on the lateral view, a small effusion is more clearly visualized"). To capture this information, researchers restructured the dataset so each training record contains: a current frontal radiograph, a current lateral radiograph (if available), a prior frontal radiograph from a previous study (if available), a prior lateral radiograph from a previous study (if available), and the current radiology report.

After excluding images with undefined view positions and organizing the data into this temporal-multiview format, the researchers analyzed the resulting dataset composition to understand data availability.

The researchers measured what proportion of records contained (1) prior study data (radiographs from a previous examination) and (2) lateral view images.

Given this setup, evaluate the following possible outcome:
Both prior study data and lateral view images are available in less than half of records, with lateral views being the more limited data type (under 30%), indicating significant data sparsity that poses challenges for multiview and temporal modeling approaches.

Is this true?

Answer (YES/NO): NO